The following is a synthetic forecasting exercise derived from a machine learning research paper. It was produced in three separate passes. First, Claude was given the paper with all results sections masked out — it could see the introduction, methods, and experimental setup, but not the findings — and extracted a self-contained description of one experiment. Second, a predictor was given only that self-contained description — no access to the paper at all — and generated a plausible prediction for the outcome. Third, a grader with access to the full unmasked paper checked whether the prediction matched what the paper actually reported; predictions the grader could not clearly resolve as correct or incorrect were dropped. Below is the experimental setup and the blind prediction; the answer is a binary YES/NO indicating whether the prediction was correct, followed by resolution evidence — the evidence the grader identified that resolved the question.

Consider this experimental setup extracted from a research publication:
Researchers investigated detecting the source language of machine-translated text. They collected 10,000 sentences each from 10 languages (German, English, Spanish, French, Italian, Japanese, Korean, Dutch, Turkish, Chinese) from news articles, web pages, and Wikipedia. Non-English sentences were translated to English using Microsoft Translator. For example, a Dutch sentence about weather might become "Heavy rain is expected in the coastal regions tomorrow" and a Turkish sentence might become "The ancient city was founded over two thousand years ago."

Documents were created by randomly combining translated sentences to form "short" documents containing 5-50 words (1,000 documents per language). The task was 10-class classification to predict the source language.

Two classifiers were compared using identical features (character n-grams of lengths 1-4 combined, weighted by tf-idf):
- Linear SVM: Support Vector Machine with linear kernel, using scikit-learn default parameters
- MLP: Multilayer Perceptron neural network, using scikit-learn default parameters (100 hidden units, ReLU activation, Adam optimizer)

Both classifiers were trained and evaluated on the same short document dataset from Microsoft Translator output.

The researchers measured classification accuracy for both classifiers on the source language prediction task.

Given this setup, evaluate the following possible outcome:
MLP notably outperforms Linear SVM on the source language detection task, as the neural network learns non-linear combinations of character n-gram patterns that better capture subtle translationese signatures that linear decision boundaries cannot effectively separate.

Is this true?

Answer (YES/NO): NO